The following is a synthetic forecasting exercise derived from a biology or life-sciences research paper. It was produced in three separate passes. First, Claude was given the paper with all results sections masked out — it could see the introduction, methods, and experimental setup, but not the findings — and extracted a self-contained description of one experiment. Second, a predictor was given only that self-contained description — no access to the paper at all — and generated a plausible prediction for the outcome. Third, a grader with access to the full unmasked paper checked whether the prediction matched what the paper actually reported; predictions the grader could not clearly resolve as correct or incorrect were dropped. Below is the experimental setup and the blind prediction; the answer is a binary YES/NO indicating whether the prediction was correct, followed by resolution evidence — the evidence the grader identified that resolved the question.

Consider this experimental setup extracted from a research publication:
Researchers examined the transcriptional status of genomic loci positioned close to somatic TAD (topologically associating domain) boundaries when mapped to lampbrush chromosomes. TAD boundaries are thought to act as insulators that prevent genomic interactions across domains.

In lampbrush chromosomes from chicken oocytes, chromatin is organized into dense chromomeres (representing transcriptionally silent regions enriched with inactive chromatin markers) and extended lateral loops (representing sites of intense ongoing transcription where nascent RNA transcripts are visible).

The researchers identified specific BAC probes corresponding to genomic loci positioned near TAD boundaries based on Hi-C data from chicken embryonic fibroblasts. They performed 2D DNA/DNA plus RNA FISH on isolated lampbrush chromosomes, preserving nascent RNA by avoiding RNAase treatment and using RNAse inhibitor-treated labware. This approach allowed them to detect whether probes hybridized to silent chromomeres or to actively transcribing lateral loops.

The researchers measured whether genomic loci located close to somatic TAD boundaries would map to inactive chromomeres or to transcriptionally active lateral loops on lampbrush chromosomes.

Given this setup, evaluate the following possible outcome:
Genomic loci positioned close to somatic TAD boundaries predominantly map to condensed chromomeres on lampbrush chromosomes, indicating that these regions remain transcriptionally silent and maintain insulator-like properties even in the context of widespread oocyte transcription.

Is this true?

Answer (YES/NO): NO